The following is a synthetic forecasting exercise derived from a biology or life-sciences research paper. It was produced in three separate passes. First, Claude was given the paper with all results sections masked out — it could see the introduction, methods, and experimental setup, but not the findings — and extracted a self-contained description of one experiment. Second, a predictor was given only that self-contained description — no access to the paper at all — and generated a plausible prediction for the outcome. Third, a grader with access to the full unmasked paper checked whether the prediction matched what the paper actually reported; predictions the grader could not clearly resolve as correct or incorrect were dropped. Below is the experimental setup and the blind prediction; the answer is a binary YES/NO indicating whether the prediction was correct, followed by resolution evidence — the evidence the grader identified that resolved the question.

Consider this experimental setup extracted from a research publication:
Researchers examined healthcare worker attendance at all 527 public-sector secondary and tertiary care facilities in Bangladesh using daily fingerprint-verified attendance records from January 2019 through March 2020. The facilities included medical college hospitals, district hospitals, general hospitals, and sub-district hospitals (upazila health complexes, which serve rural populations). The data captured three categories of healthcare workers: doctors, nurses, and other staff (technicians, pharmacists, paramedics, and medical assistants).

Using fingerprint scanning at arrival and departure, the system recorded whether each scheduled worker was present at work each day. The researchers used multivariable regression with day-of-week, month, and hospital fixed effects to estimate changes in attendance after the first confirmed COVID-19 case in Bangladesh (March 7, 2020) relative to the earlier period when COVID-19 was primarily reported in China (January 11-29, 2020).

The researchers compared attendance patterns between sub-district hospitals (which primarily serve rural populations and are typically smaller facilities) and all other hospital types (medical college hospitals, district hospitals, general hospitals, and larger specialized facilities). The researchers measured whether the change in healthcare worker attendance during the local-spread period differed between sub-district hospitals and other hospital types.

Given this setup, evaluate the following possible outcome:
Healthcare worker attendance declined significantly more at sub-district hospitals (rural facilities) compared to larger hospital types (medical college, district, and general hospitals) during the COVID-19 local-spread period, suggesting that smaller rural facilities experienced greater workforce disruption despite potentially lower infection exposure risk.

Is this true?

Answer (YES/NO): NO